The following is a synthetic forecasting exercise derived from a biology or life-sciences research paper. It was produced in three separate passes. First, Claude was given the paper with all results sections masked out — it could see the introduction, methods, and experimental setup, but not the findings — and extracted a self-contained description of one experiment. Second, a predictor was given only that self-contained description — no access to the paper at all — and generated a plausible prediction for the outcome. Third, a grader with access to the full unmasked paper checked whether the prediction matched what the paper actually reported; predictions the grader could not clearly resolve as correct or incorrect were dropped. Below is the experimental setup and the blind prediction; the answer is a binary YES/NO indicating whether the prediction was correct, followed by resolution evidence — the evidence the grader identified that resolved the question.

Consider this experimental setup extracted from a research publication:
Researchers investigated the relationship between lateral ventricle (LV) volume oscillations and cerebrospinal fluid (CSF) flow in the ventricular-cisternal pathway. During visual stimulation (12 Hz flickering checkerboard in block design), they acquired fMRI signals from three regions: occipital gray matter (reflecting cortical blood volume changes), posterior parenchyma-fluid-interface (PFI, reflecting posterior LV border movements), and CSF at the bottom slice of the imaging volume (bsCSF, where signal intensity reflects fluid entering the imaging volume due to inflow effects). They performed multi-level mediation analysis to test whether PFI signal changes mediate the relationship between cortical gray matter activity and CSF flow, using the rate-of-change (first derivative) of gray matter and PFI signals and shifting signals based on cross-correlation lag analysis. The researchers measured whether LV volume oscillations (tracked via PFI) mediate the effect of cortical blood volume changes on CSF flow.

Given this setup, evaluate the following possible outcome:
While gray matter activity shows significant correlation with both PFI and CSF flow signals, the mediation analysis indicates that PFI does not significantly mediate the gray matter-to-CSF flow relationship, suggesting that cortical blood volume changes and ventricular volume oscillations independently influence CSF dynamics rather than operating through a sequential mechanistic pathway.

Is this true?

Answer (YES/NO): NO